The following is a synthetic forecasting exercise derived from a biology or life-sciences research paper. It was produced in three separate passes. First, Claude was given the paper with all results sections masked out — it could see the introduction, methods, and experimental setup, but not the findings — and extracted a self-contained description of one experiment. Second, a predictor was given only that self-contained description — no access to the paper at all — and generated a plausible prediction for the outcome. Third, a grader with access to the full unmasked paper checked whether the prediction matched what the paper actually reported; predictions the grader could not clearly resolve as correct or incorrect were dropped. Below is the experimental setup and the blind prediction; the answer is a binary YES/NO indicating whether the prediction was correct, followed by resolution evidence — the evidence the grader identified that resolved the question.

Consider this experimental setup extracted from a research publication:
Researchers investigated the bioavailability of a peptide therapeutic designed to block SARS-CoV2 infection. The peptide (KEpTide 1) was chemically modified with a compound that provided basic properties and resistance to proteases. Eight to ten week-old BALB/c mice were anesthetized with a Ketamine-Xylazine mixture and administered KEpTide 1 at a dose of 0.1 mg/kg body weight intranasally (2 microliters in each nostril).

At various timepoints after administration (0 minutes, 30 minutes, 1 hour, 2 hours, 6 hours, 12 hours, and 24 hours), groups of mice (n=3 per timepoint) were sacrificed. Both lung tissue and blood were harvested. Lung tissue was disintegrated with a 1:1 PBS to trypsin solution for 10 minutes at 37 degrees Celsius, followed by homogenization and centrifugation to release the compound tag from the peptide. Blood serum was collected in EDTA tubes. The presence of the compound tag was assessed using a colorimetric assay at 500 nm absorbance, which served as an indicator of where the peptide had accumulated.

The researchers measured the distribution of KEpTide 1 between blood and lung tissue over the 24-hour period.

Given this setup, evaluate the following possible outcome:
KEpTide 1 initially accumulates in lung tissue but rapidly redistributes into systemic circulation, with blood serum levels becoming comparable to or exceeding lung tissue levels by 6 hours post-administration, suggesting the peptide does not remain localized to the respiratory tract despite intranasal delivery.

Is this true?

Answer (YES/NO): NO